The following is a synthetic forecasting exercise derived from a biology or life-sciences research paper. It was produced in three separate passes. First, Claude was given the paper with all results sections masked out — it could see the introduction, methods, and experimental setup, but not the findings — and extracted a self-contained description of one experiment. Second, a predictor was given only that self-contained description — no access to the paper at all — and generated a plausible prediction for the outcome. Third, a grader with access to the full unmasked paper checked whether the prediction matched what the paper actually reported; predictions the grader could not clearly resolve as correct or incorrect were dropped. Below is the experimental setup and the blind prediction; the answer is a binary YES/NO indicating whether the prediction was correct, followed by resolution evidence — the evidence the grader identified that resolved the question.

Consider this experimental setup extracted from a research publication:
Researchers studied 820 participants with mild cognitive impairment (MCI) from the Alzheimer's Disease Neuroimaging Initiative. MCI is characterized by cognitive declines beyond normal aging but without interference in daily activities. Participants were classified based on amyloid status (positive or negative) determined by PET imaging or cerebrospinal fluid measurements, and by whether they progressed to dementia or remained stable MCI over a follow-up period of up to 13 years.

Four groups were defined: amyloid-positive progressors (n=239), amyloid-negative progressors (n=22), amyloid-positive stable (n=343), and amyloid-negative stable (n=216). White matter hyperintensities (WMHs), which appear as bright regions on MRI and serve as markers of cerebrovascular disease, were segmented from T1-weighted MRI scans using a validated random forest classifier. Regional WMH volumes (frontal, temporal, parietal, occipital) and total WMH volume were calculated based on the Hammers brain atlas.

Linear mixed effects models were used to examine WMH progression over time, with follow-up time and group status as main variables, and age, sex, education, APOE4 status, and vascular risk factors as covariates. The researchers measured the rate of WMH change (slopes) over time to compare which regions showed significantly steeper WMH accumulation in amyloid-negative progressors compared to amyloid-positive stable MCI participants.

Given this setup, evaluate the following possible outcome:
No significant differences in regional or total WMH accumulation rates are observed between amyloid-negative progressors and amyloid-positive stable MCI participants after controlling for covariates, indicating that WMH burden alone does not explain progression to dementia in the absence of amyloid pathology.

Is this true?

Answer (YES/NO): NO